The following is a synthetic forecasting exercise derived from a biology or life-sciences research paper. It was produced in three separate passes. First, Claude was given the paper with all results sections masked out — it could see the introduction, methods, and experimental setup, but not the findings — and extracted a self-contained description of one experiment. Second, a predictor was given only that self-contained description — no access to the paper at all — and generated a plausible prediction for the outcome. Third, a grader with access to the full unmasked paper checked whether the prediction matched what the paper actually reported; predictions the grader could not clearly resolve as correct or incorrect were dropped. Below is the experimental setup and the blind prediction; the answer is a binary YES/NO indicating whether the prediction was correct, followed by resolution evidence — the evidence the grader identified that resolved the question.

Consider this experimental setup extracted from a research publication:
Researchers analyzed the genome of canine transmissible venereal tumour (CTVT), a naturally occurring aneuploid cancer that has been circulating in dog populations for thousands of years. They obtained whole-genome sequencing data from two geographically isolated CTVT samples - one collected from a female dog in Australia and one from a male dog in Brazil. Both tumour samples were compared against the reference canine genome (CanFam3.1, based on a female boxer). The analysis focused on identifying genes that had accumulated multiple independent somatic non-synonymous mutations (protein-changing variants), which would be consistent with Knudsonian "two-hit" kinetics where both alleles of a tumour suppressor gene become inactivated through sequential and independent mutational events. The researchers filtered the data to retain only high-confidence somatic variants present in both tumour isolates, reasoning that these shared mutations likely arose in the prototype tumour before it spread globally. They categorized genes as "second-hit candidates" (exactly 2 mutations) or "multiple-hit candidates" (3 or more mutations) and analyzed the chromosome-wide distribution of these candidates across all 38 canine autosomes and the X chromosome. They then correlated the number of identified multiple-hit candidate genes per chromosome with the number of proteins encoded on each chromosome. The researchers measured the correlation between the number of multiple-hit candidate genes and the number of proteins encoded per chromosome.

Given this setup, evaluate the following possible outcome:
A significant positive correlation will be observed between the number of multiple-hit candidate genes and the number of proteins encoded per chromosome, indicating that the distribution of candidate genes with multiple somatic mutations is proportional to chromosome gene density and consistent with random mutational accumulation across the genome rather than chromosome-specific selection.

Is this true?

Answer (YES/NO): YES